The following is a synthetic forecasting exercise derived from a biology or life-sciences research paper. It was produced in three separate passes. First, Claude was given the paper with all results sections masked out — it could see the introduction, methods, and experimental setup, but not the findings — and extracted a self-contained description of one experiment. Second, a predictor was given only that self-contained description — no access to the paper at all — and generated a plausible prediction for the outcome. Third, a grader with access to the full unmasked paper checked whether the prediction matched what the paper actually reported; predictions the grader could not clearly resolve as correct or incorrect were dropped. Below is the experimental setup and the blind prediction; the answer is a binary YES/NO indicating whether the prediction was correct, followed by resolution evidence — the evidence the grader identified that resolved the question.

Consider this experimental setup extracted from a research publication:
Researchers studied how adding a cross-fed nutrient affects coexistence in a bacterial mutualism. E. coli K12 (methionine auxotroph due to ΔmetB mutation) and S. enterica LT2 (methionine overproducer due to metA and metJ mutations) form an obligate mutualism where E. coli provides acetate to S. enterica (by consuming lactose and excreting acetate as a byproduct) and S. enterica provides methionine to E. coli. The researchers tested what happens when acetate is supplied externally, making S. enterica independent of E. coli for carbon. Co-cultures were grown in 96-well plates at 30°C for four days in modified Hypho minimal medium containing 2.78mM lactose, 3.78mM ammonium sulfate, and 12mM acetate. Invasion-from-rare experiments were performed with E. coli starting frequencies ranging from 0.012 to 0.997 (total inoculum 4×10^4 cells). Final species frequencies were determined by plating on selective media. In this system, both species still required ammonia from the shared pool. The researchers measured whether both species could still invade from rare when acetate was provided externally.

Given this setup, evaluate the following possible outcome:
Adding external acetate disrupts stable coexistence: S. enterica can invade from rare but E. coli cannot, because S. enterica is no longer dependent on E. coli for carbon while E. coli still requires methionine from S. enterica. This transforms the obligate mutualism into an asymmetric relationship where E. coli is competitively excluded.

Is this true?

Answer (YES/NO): NO